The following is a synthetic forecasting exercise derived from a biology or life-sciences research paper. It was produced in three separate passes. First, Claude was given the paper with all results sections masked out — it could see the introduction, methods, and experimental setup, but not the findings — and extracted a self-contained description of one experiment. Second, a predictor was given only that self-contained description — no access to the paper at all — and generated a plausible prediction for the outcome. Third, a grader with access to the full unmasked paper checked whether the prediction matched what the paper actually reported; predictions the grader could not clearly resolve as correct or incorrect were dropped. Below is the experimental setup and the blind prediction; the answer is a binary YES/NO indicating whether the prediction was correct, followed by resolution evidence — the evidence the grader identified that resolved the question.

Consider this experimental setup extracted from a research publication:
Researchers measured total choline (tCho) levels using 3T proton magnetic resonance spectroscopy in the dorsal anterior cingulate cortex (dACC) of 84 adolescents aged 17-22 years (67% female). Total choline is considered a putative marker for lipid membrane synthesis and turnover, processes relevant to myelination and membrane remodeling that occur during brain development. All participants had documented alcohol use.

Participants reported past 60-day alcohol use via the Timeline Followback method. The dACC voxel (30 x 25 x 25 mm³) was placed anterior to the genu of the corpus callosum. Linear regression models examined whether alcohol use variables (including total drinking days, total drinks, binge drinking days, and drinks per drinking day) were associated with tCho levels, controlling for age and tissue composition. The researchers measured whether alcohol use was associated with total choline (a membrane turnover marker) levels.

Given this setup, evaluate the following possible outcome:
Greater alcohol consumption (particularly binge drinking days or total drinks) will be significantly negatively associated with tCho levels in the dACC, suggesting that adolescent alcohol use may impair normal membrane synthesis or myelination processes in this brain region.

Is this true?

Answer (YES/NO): NO